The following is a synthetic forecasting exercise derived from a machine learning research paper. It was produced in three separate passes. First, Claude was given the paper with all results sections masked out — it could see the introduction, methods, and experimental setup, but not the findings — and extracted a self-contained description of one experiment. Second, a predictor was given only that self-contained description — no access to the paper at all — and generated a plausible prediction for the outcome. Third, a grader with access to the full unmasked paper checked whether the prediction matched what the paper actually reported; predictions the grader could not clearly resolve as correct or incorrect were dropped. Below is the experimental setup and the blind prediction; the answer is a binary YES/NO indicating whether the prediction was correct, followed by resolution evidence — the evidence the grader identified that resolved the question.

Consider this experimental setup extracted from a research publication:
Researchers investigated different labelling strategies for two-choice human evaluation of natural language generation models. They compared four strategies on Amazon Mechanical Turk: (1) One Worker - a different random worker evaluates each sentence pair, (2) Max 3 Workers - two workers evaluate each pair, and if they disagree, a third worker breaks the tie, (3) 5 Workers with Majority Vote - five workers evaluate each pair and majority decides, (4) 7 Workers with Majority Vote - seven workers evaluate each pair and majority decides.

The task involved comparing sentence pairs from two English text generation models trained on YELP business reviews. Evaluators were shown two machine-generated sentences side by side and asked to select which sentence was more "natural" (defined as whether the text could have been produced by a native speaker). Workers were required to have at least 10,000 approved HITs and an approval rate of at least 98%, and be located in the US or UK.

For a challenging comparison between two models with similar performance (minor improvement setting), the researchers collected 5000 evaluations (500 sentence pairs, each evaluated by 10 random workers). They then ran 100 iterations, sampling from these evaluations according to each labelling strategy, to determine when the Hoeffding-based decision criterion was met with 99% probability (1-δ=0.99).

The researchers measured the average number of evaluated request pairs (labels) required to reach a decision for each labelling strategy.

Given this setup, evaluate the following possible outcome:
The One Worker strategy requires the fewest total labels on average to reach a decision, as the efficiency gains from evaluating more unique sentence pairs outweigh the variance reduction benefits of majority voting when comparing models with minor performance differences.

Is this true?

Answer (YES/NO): YES